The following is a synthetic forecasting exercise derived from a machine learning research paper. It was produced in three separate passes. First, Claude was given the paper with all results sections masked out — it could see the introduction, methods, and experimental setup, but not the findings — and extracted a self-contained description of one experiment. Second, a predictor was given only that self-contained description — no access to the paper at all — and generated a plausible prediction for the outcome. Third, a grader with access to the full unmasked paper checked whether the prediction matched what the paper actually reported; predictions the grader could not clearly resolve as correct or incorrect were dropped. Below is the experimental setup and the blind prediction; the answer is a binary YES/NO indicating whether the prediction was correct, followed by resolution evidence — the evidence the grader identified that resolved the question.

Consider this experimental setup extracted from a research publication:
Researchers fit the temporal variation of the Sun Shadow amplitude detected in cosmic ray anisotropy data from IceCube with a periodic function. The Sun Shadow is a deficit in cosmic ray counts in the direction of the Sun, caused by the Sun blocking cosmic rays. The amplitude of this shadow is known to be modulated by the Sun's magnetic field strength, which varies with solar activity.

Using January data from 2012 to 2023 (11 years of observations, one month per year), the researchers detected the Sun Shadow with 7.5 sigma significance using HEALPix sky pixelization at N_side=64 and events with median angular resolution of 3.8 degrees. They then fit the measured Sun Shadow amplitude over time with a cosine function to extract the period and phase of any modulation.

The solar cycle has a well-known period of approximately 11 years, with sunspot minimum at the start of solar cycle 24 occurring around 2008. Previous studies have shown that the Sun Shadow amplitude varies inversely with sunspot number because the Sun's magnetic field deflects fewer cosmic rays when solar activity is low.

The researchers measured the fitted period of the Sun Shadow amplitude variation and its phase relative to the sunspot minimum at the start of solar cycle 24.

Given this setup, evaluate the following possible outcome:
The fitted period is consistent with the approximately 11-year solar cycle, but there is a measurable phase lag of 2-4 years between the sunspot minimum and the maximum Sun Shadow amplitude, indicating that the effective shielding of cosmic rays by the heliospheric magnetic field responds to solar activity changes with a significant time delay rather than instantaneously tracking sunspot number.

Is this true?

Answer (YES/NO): NO